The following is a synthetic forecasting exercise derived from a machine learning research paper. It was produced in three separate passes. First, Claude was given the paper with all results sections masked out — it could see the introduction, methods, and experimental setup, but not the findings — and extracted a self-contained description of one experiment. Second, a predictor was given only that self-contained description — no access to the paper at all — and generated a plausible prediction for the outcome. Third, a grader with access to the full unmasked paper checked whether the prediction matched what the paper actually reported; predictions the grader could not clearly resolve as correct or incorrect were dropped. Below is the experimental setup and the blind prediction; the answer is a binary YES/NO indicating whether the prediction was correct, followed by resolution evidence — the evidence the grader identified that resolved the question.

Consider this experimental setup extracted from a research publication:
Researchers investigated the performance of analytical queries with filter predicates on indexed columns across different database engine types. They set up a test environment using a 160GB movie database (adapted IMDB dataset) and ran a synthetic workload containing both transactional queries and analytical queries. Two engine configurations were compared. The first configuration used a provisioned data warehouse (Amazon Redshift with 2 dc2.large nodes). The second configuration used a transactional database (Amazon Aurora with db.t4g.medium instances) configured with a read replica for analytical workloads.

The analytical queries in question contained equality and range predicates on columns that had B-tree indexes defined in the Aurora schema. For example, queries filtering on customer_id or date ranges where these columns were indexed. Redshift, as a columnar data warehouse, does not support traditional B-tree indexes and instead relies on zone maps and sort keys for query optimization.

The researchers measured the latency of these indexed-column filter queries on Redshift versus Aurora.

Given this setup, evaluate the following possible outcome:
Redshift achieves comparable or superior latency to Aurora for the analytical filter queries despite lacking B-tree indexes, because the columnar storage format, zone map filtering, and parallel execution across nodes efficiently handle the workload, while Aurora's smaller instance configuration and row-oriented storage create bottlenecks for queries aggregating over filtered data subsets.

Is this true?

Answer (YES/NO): NO